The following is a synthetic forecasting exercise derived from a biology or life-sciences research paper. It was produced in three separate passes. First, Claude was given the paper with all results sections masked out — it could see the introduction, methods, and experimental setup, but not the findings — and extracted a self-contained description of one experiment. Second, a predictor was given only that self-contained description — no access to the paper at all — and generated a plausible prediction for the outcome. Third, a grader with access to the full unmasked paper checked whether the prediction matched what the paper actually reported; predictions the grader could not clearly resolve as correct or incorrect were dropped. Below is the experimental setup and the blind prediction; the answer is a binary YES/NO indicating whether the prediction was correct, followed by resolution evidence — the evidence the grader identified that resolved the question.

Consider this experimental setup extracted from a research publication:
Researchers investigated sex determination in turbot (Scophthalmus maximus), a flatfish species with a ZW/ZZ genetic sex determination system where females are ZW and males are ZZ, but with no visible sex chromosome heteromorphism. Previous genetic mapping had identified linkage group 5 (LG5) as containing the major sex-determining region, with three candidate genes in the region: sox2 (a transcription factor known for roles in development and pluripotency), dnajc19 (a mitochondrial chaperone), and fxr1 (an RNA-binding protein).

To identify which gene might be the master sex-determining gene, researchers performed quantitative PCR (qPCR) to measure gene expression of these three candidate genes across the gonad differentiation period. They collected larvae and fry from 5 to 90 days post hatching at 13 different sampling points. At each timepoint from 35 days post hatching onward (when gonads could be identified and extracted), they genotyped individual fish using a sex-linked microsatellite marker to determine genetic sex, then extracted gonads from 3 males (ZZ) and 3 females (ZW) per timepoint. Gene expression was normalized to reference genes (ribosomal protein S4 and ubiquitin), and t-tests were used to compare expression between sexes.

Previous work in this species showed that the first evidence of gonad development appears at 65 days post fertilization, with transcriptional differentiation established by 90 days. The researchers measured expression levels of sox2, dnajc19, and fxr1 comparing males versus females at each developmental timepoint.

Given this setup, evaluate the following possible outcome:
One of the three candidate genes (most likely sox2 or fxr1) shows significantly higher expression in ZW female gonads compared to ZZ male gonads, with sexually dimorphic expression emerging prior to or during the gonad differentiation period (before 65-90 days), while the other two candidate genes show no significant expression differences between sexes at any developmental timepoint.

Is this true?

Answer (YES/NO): YES